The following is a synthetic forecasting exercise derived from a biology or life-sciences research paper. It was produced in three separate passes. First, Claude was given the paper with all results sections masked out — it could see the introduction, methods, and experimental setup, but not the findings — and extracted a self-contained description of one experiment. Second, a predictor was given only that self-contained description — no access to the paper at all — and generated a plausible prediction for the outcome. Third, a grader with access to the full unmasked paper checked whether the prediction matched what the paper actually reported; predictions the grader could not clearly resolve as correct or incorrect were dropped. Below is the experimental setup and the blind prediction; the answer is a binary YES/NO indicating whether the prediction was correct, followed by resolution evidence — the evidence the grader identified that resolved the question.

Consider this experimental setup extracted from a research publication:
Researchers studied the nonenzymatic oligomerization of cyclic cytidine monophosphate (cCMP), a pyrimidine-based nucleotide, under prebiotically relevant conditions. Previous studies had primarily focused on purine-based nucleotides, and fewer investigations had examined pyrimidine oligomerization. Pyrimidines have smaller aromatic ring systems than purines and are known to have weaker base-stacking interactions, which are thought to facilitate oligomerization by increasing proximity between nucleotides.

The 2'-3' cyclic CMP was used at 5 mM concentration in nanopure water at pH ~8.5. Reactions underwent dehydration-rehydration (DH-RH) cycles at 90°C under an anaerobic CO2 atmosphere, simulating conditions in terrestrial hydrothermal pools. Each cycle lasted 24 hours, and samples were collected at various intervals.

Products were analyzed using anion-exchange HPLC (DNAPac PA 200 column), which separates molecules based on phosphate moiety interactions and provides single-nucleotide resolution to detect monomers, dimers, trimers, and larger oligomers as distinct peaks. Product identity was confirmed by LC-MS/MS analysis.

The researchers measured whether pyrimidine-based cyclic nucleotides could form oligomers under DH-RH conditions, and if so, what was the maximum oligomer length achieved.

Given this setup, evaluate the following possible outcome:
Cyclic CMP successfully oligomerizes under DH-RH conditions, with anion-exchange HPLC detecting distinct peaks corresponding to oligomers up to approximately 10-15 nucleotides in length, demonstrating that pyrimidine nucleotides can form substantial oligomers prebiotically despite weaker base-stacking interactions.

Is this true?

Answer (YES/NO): NO